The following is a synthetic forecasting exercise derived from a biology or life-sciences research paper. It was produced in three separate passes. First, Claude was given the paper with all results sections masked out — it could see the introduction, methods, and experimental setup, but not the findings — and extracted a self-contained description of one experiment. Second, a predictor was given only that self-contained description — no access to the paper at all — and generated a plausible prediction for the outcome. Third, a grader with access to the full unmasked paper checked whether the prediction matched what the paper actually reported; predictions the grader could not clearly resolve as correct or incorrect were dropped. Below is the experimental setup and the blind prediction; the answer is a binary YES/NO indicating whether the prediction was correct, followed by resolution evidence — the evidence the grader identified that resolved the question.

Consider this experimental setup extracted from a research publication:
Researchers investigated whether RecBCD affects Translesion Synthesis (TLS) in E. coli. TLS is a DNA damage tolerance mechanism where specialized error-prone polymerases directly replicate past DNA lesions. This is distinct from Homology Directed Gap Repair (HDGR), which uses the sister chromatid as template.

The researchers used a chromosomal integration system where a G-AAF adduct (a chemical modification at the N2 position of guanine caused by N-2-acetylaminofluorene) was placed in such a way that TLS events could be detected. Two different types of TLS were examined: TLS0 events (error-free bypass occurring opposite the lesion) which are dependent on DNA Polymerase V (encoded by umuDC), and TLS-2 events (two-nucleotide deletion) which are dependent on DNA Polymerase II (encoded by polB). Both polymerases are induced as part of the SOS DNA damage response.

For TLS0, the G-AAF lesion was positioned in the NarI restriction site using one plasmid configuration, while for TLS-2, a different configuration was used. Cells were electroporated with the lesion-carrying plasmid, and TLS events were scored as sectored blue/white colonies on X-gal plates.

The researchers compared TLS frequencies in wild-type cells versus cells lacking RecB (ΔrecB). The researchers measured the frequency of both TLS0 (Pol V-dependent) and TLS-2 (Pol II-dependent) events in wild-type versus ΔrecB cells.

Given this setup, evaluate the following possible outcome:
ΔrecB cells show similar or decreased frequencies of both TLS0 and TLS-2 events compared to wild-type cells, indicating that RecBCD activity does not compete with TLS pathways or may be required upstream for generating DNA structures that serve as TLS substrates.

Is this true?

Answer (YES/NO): YES